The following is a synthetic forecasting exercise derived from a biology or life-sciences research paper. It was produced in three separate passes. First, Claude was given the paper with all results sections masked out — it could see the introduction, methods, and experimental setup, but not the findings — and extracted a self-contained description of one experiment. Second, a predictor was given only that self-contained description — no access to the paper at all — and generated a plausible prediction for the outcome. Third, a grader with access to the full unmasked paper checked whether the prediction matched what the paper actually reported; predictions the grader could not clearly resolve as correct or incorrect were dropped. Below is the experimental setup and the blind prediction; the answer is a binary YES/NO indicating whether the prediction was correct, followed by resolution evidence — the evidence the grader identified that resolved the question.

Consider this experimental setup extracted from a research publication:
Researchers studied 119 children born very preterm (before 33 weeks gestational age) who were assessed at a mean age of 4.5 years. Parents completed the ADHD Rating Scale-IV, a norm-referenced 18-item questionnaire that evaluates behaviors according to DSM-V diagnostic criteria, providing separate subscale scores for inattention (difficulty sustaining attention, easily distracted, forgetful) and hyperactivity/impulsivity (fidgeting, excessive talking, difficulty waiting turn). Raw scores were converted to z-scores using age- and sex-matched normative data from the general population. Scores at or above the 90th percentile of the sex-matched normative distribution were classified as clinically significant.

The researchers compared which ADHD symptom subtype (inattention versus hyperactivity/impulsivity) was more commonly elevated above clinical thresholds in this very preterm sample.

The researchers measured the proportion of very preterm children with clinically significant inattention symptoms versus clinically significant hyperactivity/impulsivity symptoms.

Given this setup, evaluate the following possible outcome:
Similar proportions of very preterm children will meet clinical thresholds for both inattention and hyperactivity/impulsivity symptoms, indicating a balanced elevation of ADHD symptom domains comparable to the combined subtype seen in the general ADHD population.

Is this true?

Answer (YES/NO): NO